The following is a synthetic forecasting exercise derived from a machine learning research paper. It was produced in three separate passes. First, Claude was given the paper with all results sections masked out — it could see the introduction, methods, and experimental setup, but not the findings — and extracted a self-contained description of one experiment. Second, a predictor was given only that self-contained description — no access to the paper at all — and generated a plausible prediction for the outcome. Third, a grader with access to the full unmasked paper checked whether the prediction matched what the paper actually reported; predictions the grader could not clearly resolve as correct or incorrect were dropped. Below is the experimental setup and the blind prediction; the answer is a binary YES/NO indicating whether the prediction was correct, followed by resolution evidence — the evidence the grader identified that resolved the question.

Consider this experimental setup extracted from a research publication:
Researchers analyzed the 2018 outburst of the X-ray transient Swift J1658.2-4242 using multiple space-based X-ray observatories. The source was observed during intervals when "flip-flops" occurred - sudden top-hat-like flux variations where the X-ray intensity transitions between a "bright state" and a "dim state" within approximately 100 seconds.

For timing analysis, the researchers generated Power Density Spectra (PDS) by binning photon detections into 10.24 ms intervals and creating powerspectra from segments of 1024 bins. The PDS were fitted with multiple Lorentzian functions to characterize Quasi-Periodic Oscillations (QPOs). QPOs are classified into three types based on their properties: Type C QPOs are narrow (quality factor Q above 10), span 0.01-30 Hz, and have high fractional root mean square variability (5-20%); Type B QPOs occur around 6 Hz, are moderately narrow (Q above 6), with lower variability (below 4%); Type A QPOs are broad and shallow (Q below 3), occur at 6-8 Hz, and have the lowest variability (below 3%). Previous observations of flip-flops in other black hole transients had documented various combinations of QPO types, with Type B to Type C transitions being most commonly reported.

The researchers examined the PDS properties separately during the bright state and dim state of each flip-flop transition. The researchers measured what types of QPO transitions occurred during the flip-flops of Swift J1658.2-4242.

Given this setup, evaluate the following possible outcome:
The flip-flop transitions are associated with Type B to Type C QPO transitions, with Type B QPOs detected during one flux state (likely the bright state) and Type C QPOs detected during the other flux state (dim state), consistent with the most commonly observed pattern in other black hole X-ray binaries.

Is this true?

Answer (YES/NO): NO